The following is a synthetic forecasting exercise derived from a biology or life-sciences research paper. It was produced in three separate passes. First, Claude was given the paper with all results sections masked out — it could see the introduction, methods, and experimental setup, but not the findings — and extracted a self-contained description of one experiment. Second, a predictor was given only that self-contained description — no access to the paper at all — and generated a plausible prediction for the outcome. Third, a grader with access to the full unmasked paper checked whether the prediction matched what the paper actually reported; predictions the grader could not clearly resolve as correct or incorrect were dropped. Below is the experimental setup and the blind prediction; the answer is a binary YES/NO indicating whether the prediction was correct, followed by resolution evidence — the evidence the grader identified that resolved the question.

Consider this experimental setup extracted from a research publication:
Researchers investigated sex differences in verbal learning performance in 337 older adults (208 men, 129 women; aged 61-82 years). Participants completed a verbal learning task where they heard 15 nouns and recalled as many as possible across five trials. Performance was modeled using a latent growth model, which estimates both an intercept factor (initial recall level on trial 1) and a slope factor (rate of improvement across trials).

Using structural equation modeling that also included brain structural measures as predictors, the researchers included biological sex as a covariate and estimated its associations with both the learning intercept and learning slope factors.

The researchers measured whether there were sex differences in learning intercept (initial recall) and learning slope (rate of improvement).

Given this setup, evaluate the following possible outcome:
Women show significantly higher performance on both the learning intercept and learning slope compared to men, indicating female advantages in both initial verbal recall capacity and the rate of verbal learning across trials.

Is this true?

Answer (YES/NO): NO